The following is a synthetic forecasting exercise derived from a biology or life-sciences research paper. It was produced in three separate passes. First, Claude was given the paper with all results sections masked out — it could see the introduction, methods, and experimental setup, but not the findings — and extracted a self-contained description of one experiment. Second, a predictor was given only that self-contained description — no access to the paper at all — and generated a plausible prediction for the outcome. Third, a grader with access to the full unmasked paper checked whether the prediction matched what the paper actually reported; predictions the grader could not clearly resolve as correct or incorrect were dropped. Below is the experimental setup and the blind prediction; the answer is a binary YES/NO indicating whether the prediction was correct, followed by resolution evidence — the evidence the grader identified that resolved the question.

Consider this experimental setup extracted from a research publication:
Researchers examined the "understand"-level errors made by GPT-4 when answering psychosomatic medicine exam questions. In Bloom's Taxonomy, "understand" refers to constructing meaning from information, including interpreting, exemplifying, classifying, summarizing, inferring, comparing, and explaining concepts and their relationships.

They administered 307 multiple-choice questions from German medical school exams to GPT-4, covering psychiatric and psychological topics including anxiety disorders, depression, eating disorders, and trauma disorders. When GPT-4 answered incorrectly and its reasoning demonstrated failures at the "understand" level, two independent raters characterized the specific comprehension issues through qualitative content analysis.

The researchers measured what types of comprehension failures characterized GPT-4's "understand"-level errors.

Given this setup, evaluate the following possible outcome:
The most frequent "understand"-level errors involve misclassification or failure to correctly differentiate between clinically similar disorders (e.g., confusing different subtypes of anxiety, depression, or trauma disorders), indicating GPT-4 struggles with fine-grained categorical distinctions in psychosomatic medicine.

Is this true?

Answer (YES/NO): NO